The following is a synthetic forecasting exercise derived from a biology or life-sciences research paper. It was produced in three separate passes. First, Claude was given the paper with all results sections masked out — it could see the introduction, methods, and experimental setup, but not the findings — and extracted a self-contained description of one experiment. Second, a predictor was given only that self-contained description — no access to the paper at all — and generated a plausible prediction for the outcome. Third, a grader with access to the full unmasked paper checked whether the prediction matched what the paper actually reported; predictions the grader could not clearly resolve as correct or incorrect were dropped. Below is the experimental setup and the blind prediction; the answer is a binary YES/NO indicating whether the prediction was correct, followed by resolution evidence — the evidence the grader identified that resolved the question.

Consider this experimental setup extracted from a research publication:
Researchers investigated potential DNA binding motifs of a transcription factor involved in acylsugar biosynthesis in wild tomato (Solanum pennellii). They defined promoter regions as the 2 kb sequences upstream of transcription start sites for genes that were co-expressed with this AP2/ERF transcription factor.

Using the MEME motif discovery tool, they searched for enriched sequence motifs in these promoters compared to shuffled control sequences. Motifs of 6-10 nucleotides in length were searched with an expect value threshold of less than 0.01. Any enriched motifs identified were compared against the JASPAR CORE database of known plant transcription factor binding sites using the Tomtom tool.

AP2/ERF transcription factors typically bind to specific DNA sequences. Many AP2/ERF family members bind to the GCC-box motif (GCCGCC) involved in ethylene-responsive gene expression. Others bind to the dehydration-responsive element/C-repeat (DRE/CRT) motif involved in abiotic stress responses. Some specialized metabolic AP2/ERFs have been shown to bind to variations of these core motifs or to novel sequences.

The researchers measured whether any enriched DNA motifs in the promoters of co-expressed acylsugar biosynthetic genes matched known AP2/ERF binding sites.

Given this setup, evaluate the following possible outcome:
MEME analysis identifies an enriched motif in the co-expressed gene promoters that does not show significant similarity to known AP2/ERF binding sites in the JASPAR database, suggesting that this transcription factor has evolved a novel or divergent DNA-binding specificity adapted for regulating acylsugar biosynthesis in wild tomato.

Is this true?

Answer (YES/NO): NO